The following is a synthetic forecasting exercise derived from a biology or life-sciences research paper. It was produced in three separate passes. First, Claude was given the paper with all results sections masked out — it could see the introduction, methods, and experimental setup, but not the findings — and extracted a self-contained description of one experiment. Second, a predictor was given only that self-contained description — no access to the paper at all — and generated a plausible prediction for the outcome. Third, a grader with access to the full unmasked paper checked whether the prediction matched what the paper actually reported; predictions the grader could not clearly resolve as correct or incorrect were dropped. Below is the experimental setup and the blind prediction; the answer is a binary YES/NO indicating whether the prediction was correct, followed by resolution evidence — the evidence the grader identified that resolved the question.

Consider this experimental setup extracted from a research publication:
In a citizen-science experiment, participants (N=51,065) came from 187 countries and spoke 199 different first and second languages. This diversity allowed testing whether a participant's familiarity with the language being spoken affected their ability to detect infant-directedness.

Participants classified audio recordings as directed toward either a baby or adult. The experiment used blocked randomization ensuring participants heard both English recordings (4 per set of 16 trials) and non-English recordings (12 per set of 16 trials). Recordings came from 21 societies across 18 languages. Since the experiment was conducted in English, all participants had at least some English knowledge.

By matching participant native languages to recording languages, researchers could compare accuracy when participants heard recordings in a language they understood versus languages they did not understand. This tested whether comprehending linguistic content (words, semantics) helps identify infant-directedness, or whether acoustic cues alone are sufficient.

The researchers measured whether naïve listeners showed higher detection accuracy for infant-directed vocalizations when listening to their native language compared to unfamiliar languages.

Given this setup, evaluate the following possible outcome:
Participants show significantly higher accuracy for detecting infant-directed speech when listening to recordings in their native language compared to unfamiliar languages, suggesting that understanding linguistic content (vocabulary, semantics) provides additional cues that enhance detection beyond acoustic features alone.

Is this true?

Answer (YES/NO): YES